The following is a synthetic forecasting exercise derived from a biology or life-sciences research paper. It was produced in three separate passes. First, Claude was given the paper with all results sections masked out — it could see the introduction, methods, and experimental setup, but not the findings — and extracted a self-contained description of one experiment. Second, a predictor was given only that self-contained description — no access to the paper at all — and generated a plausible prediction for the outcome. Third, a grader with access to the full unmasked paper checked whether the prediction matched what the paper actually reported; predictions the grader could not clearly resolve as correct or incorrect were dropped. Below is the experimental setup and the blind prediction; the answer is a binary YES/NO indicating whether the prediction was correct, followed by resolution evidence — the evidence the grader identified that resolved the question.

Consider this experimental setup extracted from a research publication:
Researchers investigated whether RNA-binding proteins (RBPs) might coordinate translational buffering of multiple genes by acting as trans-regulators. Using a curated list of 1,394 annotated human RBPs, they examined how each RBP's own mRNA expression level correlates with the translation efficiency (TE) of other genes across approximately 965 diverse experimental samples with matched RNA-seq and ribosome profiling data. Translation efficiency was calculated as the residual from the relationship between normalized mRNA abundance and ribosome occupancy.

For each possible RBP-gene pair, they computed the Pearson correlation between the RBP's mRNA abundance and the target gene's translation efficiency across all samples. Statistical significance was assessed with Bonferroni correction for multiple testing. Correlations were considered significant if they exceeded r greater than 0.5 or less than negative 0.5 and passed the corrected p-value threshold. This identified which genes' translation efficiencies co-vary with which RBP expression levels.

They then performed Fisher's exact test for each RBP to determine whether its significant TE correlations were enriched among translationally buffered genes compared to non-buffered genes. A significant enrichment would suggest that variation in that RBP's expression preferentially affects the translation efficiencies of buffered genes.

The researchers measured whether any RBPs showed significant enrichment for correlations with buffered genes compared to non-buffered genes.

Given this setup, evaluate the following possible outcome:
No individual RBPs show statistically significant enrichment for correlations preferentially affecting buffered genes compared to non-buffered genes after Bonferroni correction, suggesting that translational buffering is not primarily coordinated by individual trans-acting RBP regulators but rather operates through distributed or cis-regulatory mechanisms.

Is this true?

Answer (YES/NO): NO